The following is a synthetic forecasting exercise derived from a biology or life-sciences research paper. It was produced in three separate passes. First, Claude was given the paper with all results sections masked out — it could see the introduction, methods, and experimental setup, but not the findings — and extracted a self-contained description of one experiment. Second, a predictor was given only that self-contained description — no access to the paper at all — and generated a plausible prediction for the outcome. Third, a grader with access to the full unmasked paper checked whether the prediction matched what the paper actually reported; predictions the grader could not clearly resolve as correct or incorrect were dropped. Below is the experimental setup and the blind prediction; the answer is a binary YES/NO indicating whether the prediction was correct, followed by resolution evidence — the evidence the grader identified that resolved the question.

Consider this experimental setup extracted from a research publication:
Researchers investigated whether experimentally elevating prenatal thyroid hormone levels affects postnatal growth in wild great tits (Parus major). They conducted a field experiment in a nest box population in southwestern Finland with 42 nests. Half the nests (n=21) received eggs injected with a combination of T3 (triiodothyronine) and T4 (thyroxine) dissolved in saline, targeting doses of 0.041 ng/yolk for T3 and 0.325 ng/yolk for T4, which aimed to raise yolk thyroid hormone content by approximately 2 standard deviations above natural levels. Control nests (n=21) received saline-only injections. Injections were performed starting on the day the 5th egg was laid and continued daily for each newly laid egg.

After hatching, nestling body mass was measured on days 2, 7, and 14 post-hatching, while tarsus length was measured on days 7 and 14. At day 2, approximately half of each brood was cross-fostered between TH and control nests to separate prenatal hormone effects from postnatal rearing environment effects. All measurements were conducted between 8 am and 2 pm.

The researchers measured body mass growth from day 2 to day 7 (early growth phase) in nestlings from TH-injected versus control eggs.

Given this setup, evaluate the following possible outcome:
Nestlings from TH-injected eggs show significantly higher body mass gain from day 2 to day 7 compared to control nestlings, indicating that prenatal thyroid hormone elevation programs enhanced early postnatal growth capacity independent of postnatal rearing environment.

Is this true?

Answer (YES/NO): NO